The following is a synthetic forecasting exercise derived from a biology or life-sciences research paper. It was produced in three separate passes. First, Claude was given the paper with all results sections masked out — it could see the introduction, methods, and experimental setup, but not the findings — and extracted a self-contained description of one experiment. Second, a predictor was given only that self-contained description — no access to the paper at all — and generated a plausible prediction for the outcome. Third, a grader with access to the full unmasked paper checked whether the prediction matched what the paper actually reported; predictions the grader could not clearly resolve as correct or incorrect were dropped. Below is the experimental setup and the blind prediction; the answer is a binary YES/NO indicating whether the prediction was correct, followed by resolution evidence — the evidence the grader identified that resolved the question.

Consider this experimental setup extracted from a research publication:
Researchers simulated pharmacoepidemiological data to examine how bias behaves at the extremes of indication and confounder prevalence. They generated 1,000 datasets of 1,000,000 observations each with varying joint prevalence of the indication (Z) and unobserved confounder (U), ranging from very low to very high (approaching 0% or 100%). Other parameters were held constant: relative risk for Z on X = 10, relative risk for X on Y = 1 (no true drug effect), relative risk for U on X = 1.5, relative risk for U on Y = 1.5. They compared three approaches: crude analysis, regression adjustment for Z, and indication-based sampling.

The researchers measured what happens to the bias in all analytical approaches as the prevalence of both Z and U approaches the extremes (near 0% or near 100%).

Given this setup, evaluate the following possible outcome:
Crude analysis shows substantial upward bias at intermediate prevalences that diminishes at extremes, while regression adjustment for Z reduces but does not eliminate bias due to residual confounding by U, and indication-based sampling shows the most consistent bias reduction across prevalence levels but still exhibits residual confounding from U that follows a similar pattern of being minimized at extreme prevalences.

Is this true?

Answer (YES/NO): NO